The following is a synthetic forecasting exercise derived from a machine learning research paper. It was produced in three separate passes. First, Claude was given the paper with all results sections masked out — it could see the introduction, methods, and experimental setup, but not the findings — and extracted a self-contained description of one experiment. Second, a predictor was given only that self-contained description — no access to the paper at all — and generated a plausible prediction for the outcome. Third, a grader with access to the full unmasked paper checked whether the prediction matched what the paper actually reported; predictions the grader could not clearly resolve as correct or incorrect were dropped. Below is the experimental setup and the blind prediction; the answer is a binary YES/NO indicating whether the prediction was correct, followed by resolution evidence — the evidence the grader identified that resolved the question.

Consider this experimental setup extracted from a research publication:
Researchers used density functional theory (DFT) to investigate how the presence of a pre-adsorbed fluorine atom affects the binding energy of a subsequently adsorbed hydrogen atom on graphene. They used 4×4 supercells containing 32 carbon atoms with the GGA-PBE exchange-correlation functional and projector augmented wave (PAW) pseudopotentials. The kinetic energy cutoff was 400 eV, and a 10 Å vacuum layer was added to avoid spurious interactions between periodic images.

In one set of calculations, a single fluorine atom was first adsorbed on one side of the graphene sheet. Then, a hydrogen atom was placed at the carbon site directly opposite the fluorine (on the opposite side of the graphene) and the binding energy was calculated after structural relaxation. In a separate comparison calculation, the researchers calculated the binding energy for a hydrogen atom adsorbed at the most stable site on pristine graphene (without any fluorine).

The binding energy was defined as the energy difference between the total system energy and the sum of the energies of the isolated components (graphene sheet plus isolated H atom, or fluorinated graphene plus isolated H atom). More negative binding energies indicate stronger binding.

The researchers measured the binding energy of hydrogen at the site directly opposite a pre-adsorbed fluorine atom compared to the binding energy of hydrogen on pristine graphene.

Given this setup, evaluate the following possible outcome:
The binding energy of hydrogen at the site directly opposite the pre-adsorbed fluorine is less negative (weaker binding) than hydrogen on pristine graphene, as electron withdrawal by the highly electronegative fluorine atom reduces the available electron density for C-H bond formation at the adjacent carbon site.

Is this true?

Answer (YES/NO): NO